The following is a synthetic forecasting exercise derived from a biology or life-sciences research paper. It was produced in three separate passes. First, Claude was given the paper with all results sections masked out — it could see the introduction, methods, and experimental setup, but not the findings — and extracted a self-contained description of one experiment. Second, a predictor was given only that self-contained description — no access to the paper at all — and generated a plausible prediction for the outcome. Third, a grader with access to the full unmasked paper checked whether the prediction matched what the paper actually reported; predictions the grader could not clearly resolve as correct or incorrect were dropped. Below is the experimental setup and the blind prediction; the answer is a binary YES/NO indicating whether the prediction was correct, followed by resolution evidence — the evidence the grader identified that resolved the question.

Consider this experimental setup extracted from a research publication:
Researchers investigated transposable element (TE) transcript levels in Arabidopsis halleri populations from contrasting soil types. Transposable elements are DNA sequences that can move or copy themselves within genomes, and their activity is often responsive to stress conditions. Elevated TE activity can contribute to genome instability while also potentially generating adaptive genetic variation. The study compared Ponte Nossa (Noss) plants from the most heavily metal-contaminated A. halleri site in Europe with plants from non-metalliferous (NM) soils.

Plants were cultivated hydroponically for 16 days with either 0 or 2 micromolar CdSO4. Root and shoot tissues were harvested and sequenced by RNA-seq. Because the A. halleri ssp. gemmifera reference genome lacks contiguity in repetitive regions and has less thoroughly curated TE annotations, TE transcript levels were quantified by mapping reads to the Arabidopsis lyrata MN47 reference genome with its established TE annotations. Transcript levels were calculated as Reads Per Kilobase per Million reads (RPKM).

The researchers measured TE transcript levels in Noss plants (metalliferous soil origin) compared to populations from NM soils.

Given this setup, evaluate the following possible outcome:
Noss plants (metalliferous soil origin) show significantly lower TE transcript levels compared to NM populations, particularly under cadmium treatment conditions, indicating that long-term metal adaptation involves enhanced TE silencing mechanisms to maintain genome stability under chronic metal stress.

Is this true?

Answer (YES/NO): NO